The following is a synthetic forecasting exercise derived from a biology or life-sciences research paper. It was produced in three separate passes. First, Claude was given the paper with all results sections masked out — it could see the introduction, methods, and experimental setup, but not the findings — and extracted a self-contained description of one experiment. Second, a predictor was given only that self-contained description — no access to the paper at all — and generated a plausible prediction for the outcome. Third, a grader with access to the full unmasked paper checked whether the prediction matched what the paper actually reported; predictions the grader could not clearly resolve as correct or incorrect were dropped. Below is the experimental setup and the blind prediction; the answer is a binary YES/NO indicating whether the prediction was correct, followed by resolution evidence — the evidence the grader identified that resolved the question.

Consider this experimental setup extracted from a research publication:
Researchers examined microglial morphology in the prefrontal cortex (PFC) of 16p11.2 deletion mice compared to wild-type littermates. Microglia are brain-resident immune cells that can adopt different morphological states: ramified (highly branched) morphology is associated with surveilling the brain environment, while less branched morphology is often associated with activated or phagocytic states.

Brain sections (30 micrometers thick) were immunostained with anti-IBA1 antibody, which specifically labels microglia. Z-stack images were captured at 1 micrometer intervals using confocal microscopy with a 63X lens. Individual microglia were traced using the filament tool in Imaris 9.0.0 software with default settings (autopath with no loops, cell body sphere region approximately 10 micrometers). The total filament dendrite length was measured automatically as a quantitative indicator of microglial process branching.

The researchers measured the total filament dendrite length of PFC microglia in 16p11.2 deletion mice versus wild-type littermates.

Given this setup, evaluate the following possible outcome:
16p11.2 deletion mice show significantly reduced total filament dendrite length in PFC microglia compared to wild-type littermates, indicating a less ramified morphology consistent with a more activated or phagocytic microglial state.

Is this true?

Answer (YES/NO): NO